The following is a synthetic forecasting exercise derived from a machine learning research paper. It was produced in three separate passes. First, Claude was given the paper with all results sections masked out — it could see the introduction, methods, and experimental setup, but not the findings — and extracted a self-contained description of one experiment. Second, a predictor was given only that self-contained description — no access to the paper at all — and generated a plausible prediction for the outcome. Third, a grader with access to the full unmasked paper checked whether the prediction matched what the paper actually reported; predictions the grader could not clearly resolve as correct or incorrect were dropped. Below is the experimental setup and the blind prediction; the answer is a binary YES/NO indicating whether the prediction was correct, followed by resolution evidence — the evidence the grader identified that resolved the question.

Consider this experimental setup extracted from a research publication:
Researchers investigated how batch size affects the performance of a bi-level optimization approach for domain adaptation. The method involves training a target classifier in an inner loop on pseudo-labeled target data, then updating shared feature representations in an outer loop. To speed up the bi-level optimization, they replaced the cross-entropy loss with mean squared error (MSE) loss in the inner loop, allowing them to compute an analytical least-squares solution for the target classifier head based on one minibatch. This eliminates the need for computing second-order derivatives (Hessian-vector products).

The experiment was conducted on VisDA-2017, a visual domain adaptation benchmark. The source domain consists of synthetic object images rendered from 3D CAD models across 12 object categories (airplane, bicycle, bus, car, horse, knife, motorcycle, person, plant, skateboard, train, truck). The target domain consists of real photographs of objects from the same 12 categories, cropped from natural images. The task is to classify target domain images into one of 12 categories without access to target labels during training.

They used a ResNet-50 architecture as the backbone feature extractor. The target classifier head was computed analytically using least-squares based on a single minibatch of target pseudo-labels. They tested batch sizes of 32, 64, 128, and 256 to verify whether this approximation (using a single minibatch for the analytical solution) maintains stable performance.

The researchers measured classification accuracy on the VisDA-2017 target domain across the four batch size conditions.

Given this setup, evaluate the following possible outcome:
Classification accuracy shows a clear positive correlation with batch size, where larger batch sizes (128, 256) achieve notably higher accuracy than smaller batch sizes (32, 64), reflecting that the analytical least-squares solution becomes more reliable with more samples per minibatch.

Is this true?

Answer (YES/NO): NO